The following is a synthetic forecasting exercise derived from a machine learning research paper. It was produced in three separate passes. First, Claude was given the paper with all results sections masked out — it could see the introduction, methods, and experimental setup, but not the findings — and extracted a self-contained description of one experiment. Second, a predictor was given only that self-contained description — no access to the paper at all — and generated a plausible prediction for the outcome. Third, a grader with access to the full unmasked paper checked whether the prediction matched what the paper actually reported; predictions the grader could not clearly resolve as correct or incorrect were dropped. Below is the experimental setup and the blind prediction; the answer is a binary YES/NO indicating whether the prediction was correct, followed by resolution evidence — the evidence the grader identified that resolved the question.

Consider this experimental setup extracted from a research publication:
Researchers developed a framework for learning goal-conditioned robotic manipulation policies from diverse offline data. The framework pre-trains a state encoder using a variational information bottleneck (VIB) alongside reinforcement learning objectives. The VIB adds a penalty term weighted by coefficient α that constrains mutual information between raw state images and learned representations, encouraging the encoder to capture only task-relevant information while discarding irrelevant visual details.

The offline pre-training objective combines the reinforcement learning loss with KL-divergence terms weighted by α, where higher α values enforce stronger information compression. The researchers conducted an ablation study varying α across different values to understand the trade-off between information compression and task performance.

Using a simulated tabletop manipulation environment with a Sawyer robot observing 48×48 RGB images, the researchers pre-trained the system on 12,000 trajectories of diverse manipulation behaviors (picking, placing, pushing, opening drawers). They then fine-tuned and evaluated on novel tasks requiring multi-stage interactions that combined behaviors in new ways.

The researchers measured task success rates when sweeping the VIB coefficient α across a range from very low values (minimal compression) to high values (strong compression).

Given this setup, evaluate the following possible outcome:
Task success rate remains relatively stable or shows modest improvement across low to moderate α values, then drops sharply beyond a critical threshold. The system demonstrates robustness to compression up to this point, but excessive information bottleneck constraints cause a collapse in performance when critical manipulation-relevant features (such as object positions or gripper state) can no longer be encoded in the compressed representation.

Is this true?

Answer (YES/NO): NO